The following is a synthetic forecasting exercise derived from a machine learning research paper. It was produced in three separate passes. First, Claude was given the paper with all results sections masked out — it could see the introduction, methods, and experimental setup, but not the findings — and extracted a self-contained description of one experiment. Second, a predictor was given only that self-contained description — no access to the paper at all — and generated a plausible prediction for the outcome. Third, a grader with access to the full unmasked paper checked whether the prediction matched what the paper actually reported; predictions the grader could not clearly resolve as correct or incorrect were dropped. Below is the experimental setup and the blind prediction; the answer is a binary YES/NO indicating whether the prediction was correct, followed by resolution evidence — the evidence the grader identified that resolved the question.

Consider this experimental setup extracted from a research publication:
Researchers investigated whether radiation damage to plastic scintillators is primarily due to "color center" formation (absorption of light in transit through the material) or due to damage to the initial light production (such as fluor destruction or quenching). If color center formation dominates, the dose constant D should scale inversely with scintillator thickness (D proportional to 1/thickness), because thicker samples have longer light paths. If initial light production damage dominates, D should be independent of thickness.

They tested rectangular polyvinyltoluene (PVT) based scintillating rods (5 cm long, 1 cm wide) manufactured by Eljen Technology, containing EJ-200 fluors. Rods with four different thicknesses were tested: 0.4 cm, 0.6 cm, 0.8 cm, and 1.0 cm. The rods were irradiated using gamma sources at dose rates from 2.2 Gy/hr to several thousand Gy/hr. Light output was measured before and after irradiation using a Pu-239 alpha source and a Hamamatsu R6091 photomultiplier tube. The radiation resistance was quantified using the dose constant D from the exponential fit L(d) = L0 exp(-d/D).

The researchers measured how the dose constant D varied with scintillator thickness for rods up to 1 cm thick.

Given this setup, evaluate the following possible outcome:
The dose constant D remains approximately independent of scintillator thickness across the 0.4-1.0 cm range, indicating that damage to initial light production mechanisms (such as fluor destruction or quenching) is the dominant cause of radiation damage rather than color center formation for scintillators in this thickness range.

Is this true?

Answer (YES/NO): YES